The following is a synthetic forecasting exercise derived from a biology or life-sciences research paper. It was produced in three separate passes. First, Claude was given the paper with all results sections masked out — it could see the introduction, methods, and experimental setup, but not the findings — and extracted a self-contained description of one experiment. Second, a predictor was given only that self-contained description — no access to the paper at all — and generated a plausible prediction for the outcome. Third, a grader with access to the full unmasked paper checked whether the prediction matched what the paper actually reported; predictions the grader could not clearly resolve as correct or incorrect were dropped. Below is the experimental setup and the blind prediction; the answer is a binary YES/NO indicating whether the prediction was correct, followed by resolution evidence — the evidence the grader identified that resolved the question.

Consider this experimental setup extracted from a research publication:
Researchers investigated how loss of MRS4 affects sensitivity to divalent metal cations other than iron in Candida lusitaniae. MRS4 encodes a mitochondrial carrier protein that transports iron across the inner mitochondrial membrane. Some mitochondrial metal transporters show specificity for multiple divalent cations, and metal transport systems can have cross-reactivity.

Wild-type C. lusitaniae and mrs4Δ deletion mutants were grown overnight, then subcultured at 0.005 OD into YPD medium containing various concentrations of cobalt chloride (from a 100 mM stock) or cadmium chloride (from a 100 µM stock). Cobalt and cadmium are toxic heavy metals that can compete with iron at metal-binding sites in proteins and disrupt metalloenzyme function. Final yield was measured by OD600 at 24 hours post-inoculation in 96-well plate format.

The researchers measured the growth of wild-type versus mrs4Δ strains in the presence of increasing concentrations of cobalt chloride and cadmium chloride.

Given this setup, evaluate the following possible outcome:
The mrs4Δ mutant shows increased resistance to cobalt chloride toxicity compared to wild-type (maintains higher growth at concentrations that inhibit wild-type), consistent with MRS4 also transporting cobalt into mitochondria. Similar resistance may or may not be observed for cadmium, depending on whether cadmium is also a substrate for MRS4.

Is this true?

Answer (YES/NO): NO